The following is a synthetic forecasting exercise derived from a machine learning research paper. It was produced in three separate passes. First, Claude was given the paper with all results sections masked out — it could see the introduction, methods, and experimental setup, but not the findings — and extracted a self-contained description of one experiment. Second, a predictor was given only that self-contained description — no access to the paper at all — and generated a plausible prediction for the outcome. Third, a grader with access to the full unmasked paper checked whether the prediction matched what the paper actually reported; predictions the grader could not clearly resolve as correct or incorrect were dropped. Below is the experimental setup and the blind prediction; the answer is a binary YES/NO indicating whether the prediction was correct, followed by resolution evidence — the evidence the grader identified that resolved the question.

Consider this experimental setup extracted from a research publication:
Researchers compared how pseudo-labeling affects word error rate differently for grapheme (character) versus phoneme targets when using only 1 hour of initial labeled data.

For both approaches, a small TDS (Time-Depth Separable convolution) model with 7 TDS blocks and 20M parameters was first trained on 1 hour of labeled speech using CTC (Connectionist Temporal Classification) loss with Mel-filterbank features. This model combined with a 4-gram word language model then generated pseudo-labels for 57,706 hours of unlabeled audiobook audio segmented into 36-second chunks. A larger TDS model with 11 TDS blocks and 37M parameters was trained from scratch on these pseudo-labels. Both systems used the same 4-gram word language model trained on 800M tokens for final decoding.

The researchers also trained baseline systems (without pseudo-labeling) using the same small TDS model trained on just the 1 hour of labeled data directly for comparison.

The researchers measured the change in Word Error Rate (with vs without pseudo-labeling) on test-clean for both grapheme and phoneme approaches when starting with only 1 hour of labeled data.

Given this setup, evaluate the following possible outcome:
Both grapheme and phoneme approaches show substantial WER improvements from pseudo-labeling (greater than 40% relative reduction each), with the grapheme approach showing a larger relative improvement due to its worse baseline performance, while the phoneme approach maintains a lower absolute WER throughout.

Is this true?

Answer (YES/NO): NO